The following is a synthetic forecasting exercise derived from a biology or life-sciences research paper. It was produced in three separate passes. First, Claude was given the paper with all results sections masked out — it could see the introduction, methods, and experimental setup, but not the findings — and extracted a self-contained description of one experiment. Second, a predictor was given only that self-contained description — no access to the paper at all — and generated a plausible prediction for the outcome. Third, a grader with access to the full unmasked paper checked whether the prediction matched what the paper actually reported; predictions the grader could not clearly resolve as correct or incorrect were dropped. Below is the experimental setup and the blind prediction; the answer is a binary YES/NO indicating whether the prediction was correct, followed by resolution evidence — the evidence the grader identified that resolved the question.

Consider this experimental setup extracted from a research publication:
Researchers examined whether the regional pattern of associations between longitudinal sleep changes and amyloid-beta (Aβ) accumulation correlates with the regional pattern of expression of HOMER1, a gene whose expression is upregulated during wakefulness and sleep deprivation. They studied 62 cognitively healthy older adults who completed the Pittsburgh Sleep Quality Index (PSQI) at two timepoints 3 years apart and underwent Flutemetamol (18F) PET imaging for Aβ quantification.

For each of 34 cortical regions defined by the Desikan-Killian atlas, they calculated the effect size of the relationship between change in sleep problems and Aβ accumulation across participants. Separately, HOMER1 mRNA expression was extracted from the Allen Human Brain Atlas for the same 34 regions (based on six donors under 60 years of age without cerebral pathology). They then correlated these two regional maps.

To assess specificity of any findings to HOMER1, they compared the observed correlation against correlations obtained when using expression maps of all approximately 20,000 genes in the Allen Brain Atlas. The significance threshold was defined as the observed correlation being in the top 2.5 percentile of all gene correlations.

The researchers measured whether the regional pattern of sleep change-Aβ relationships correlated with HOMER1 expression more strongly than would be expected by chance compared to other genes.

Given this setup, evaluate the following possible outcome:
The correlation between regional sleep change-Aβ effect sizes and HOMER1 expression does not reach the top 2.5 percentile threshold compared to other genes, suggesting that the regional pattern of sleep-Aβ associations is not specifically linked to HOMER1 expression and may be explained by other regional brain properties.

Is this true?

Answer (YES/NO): NO